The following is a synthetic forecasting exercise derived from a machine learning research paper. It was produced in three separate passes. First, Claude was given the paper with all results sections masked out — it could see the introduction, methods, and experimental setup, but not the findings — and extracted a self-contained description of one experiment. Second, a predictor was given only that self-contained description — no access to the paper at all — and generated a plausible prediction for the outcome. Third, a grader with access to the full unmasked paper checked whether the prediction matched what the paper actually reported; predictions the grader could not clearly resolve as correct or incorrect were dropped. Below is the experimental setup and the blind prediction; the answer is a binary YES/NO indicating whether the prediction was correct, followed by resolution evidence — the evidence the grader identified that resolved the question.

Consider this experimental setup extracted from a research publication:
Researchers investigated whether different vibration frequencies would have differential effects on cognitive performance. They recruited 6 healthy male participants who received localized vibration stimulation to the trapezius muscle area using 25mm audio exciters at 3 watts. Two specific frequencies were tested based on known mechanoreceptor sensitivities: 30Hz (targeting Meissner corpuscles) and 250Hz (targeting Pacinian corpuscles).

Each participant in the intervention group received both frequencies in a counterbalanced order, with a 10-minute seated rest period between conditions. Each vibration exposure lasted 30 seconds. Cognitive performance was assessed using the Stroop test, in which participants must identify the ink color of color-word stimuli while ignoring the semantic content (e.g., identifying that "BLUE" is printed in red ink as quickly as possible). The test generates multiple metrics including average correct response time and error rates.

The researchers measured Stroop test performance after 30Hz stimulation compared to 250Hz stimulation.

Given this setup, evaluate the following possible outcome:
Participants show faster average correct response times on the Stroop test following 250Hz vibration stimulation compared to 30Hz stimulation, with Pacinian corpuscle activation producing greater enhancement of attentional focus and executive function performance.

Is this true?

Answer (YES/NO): NO